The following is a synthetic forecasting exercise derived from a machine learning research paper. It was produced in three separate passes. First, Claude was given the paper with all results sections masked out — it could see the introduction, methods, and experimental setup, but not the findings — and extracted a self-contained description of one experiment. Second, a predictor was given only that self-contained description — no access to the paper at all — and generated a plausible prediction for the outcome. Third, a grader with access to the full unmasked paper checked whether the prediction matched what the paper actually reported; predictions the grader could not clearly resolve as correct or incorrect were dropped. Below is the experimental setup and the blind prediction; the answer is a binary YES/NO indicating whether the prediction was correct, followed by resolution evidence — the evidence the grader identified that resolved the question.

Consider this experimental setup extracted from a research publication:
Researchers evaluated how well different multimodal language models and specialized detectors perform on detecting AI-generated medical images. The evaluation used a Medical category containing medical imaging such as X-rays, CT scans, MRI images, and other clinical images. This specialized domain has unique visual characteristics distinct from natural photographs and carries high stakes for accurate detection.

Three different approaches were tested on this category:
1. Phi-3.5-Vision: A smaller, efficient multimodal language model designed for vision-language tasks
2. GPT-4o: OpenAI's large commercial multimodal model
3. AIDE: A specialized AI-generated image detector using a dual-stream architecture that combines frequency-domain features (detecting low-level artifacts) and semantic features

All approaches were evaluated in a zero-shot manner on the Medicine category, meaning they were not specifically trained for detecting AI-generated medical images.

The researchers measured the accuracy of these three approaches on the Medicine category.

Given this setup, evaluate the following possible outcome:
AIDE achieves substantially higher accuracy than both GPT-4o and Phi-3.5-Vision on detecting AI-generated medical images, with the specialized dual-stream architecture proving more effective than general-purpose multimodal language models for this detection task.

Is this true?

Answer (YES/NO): NO